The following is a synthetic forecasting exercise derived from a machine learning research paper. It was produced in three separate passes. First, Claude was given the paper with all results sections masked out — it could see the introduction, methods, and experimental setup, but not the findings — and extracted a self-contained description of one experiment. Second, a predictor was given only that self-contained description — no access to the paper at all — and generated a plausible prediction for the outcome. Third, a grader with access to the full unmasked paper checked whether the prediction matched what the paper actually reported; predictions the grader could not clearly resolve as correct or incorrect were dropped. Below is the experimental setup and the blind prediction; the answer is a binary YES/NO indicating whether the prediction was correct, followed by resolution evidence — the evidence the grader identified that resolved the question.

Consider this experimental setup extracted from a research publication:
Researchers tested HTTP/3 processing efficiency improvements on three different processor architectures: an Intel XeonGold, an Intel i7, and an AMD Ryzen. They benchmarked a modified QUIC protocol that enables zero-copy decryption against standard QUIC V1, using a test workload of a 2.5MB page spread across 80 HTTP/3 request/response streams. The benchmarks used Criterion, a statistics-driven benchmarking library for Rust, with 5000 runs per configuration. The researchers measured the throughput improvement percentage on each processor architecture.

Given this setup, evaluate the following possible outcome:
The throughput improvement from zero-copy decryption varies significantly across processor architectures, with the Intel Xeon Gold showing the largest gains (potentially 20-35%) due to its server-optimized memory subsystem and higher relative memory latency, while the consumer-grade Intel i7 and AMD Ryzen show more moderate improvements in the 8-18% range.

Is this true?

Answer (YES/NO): NO